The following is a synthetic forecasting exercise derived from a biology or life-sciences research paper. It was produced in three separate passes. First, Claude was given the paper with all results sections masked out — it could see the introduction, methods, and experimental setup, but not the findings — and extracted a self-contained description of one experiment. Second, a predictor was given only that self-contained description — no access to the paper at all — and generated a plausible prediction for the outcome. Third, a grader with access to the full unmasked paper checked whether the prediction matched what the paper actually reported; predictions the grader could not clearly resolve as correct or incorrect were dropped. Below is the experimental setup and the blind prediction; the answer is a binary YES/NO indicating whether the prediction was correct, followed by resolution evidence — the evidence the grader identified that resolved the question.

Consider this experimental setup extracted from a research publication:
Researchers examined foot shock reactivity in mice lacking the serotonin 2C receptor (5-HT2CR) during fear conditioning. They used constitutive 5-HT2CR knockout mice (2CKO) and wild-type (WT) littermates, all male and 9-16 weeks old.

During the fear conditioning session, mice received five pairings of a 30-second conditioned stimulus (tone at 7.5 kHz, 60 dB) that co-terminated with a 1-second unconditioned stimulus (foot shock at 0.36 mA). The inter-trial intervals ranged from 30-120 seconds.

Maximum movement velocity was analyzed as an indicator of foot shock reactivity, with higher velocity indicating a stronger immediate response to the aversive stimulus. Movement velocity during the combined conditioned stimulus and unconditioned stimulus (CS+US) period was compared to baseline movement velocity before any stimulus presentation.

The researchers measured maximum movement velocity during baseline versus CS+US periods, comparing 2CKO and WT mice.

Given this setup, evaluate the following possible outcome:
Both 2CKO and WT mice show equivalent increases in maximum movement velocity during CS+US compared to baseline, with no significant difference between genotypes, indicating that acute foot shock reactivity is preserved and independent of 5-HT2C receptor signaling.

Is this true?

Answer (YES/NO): NO